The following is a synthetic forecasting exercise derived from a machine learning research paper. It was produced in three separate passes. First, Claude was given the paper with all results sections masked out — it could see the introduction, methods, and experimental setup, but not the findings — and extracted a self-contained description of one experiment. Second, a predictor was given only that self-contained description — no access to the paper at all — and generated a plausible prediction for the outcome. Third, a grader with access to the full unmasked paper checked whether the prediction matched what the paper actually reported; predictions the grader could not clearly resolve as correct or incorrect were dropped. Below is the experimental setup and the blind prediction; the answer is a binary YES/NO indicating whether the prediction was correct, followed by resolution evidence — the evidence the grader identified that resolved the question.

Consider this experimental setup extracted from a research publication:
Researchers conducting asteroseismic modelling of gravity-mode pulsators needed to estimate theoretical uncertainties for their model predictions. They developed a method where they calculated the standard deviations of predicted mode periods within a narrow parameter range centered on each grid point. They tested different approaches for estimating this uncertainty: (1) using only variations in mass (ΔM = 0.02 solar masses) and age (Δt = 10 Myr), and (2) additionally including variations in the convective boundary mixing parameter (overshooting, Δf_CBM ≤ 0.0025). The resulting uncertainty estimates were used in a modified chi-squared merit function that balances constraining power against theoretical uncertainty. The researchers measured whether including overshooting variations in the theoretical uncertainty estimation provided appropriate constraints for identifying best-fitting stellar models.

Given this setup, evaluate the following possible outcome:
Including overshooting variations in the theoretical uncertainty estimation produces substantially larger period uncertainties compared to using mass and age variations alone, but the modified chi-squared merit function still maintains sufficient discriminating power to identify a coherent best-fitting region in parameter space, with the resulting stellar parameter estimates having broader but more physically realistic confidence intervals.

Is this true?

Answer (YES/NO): NO